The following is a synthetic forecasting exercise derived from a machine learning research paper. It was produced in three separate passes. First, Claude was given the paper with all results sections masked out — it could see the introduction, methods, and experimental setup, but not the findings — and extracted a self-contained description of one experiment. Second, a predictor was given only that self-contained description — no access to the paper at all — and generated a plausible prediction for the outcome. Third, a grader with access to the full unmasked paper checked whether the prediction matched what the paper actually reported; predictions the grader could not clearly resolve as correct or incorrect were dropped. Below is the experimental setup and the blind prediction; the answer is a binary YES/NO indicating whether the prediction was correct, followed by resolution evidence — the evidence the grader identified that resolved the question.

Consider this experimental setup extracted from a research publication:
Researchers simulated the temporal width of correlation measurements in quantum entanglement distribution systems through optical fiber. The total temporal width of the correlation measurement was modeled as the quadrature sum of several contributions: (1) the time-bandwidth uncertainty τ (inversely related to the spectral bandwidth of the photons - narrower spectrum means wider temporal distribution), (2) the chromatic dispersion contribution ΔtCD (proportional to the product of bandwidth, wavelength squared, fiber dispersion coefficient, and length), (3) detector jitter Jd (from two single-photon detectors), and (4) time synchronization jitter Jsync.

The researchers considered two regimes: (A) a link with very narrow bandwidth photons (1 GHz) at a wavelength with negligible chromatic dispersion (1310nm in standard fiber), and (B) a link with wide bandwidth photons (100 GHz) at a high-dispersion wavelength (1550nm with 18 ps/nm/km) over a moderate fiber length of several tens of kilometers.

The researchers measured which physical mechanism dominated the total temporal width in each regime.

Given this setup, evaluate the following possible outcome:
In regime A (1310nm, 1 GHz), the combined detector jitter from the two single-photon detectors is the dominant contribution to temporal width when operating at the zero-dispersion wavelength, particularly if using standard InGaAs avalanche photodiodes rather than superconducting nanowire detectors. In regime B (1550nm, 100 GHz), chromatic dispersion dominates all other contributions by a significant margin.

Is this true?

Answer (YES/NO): NO